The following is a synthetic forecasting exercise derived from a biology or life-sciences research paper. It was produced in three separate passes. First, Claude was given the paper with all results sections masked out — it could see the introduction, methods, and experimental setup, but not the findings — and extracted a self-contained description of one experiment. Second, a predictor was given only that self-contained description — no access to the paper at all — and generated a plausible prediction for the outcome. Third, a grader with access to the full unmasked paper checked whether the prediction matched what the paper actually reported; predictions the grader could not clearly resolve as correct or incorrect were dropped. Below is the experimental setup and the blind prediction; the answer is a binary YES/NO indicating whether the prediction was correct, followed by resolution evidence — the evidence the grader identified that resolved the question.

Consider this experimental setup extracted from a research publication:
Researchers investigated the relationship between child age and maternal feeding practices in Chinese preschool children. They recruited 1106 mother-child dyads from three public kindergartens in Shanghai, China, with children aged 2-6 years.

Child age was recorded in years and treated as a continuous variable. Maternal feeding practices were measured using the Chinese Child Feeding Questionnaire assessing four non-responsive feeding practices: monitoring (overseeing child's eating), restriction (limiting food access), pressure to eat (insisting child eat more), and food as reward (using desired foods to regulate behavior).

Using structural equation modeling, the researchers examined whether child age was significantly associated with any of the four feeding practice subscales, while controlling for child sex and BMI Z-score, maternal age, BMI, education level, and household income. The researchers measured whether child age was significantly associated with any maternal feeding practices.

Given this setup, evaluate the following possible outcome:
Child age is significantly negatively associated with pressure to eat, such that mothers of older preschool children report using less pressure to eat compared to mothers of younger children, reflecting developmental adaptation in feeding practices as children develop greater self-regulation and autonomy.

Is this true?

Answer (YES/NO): YES